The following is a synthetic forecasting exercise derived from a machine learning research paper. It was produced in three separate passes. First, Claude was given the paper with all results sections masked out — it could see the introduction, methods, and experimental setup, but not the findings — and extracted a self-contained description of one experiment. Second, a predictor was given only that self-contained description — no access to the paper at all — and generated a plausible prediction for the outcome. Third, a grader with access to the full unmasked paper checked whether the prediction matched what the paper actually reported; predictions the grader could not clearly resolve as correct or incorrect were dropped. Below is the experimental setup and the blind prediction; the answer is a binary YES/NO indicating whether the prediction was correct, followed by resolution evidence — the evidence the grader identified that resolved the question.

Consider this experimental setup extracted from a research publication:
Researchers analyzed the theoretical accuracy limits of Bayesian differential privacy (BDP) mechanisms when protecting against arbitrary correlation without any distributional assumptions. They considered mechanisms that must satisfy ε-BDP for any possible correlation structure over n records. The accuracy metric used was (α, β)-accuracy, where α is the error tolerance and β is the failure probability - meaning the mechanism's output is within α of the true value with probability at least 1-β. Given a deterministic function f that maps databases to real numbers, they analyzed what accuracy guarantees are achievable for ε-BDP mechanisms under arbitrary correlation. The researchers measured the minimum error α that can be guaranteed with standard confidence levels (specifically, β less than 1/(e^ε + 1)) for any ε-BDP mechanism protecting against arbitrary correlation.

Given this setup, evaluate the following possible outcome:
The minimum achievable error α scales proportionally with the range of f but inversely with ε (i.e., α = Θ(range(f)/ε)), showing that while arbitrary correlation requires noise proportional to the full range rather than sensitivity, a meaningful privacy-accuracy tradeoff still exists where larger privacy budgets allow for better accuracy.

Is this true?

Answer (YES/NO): NO